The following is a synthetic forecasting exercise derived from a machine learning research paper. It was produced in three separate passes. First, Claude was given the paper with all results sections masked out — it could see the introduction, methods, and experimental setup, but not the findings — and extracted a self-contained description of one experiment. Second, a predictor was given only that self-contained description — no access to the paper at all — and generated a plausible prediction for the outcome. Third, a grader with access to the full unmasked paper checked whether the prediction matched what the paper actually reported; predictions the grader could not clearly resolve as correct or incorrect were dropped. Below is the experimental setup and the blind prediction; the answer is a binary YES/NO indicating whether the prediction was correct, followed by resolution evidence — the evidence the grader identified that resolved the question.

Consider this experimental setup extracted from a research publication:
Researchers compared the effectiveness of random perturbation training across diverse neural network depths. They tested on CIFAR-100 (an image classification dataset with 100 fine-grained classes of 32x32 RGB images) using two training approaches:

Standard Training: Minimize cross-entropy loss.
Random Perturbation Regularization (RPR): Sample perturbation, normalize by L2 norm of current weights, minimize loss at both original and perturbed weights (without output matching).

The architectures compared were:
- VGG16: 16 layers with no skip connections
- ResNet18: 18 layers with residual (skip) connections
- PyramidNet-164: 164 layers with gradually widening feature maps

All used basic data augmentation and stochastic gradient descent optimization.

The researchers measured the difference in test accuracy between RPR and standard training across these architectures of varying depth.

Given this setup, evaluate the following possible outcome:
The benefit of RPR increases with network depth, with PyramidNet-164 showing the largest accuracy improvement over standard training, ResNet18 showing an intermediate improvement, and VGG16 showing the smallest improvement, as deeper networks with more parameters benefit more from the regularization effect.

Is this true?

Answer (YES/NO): NO